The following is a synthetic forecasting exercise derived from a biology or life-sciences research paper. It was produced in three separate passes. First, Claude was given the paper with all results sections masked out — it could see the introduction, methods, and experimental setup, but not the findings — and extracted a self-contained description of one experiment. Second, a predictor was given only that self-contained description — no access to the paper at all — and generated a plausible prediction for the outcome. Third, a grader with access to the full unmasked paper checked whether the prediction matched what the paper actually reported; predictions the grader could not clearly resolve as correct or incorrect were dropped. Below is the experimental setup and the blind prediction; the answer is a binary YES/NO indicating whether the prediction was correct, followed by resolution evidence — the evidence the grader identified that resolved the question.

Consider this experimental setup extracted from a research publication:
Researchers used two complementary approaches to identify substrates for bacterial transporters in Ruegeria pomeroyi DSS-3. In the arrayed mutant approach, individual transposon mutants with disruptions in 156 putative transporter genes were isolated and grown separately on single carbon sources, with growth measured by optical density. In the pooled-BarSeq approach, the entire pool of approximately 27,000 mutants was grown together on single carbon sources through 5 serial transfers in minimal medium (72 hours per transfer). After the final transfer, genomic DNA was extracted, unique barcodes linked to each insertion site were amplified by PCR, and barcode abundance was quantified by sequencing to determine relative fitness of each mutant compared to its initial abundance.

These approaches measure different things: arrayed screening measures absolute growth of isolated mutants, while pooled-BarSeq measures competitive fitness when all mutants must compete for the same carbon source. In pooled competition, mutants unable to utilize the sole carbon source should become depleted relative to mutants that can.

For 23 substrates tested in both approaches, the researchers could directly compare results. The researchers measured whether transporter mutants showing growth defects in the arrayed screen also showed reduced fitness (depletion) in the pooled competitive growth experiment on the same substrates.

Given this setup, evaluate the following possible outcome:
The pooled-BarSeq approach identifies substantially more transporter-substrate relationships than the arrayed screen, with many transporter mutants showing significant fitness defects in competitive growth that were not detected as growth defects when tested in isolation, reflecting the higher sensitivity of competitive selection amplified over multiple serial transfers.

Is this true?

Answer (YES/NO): NO